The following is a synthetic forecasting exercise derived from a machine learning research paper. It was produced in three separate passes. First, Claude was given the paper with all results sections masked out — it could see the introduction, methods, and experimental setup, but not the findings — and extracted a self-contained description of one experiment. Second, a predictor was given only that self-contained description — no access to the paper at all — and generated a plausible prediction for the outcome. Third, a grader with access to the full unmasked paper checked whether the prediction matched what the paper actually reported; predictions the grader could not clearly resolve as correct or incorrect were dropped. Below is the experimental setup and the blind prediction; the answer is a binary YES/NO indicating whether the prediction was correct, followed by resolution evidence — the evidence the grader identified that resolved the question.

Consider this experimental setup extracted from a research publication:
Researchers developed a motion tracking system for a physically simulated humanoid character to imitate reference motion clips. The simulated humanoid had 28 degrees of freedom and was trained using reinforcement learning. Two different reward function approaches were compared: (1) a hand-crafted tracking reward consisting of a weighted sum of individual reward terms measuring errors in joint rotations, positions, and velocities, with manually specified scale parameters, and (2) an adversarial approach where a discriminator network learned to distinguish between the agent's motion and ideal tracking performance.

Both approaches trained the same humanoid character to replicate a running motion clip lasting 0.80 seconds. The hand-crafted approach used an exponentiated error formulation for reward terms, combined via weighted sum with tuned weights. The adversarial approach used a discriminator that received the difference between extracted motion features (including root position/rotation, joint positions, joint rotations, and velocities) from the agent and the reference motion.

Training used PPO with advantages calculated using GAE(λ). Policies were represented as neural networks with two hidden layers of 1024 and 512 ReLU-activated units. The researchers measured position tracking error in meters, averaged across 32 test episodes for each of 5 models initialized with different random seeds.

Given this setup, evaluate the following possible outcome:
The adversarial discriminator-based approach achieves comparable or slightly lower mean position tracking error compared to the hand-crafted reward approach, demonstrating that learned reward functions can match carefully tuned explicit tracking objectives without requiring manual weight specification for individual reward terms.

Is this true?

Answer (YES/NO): NO